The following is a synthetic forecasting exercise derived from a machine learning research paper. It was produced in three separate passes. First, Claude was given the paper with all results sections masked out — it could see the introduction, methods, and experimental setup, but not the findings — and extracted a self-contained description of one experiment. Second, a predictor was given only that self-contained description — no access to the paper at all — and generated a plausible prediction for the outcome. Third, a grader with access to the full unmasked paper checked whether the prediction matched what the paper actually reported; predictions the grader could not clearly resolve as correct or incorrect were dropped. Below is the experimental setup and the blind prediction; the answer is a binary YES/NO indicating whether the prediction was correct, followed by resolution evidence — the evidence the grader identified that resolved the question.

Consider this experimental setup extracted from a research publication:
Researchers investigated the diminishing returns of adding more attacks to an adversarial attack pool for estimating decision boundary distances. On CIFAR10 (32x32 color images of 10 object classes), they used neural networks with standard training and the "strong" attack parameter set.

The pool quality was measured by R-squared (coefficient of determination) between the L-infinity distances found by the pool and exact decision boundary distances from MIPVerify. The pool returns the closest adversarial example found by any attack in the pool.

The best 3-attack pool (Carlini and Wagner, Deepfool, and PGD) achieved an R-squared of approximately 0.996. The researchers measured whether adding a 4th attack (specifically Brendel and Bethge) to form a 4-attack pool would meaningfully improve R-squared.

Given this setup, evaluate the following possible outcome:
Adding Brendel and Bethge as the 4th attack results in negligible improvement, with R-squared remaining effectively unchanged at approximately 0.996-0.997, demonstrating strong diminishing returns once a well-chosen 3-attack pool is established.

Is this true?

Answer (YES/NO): YES